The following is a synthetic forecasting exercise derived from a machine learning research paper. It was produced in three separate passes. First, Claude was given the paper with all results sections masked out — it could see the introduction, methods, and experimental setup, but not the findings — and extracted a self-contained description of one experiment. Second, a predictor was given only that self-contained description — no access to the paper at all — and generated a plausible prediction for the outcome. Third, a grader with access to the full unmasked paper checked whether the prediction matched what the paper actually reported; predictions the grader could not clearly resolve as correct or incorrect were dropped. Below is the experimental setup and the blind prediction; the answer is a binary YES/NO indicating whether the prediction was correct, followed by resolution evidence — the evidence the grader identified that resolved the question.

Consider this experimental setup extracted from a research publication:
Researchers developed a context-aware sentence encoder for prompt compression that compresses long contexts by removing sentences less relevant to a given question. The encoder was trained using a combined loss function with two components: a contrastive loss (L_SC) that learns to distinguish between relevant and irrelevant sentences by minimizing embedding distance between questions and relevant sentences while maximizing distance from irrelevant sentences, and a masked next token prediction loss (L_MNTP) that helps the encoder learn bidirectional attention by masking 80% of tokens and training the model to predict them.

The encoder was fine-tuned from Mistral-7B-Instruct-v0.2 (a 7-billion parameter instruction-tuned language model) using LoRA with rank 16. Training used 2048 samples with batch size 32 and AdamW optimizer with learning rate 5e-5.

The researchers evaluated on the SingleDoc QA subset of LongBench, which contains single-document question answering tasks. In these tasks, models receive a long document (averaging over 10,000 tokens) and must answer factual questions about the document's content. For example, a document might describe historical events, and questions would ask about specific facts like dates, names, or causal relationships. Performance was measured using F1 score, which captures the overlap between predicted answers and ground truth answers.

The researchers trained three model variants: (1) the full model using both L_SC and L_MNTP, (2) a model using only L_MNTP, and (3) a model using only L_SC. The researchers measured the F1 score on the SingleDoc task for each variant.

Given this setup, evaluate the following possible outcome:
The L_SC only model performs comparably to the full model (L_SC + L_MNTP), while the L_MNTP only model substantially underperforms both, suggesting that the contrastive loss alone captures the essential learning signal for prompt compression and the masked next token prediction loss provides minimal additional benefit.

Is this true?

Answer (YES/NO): NO